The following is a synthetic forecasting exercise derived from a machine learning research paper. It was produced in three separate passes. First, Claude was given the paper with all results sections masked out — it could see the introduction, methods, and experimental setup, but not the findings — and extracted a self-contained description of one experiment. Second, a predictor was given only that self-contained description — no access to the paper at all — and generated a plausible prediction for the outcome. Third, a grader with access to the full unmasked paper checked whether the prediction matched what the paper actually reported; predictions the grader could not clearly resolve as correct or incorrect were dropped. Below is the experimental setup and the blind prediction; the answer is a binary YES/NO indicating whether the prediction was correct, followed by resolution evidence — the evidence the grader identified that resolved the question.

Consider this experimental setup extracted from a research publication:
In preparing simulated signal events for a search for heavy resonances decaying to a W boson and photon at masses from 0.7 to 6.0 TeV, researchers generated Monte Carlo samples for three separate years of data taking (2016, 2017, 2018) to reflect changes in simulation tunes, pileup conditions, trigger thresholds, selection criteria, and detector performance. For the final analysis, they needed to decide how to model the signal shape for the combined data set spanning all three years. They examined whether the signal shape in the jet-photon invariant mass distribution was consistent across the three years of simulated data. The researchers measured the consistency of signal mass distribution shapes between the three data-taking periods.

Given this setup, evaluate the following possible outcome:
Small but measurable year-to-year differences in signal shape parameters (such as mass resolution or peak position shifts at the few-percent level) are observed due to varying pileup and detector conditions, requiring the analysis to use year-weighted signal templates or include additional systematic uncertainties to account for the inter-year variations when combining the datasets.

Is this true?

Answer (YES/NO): NO